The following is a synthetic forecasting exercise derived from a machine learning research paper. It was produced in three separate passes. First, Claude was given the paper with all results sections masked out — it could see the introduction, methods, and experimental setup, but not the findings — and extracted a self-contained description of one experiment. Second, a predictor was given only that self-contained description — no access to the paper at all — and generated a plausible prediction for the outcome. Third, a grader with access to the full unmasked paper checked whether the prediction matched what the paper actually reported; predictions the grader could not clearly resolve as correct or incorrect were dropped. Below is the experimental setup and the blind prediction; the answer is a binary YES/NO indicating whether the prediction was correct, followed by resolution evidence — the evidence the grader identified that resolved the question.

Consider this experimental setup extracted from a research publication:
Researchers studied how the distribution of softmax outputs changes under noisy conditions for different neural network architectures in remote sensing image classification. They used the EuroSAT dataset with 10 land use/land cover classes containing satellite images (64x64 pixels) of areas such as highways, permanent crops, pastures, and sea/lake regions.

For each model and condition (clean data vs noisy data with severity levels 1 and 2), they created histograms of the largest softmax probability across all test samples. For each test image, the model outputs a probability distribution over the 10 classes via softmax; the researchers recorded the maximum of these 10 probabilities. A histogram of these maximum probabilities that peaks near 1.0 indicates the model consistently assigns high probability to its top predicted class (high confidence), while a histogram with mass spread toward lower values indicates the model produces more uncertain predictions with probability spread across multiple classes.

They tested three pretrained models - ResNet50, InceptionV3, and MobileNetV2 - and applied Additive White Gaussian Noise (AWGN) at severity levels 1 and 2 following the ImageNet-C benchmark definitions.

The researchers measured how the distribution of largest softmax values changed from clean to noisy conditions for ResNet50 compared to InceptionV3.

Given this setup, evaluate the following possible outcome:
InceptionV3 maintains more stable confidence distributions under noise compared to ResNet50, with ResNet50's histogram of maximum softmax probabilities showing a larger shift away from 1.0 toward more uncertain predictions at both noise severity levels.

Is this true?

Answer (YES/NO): YES